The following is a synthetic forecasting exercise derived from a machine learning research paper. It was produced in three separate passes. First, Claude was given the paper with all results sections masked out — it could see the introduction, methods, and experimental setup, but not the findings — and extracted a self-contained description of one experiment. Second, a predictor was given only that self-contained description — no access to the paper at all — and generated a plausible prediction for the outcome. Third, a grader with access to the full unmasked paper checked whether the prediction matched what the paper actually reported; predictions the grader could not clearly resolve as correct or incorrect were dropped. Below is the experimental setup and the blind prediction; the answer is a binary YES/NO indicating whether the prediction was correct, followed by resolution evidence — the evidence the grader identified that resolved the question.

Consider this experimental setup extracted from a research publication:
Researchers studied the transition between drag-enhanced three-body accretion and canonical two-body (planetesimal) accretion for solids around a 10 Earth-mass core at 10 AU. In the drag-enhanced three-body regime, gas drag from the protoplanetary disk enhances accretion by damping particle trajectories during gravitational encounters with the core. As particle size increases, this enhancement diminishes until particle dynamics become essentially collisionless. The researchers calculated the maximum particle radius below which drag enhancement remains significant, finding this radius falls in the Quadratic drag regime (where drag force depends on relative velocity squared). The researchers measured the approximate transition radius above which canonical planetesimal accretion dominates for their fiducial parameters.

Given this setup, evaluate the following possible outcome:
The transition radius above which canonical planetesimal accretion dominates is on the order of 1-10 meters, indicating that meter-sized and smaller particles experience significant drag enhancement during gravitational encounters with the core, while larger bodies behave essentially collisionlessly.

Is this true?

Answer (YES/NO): NO